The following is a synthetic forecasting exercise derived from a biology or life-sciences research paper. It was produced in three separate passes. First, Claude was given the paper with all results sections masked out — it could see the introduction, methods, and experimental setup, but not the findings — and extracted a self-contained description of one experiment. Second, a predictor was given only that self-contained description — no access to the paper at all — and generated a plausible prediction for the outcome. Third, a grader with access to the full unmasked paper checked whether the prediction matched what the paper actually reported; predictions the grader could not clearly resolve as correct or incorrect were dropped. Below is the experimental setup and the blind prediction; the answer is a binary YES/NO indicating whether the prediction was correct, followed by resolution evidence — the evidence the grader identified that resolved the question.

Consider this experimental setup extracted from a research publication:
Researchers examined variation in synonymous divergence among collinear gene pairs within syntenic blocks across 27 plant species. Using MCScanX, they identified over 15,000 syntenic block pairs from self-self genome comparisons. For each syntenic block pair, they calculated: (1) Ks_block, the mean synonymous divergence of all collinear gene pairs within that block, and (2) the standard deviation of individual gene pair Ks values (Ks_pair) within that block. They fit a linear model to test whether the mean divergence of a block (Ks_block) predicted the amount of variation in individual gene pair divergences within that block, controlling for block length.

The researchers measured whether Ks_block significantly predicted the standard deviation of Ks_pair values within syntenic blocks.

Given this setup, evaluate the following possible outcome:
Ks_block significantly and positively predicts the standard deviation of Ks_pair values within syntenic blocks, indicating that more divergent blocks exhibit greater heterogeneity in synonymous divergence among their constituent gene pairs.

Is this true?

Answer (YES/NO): YES